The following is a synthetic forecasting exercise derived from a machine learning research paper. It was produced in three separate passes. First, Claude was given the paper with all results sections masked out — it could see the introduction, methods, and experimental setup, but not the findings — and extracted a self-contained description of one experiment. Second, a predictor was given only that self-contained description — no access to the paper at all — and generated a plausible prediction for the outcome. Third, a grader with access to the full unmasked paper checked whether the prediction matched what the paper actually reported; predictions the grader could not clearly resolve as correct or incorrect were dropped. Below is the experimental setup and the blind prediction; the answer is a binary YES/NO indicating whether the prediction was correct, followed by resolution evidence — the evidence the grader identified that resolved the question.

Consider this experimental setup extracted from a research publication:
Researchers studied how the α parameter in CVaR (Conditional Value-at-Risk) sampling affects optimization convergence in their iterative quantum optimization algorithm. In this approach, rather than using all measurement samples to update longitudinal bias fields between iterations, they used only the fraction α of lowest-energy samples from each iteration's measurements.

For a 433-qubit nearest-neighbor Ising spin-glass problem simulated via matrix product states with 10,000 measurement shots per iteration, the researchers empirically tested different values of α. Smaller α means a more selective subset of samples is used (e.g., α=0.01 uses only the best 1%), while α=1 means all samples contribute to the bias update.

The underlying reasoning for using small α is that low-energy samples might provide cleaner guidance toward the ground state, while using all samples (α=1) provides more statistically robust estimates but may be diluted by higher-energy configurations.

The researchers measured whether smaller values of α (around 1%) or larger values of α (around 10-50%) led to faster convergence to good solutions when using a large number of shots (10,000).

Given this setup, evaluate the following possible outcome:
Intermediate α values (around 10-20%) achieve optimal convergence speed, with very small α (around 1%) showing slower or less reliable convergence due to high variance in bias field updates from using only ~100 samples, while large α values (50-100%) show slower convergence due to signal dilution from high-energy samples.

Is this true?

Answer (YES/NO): NO